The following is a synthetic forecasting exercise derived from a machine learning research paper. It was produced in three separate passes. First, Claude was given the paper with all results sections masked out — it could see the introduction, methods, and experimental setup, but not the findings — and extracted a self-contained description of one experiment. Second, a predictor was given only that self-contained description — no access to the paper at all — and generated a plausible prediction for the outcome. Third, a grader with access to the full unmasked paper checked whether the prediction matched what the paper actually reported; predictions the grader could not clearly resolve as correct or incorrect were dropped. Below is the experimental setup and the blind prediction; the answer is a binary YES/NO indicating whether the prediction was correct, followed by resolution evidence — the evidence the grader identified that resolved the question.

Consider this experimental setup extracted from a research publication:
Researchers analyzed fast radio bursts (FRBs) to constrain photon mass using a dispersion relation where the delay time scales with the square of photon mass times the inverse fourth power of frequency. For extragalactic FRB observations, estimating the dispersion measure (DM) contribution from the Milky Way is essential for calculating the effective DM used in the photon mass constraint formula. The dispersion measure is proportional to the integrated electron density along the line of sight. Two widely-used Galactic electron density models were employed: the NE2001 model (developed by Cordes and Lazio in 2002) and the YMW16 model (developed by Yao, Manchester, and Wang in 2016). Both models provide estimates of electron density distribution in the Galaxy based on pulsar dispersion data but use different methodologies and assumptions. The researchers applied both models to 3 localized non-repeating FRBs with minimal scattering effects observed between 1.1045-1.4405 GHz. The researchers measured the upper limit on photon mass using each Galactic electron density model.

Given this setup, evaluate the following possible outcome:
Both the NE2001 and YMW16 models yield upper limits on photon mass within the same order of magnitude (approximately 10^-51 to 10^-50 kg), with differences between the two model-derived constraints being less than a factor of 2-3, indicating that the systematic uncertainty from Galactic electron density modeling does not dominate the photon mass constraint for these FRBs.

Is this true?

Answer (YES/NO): NO